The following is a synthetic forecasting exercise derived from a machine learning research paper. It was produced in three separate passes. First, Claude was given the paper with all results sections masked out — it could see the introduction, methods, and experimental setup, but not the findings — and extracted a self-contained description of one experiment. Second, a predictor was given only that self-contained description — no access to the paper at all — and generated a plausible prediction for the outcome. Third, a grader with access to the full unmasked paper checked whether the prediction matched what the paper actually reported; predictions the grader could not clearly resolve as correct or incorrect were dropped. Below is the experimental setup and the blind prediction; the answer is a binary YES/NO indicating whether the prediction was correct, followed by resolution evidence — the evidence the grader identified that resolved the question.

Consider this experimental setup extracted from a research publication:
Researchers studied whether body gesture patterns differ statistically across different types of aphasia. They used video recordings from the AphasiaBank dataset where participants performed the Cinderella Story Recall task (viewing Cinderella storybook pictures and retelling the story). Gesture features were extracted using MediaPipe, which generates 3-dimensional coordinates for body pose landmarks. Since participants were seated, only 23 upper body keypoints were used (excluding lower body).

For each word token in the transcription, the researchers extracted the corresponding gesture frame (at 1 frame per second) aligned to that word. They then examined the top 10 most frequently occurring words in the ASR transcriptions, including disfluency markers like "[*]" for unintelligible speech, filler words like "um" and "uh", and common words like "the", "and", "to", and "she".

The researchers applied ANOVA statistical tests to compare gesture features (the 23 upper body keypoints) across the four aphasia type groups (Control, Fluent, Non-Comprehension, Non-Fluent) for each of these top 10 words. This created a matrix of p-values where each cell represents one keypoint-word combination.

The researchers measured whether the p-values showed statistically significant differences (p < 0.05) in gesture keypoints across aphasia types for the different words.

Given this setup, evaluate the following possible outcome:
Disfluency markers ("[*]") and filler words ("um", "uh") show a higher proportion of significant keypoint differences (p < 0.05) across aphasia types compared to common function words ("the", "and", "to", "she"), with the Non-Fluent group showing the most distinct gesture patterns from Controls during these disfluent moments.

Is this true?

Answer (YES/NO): NO